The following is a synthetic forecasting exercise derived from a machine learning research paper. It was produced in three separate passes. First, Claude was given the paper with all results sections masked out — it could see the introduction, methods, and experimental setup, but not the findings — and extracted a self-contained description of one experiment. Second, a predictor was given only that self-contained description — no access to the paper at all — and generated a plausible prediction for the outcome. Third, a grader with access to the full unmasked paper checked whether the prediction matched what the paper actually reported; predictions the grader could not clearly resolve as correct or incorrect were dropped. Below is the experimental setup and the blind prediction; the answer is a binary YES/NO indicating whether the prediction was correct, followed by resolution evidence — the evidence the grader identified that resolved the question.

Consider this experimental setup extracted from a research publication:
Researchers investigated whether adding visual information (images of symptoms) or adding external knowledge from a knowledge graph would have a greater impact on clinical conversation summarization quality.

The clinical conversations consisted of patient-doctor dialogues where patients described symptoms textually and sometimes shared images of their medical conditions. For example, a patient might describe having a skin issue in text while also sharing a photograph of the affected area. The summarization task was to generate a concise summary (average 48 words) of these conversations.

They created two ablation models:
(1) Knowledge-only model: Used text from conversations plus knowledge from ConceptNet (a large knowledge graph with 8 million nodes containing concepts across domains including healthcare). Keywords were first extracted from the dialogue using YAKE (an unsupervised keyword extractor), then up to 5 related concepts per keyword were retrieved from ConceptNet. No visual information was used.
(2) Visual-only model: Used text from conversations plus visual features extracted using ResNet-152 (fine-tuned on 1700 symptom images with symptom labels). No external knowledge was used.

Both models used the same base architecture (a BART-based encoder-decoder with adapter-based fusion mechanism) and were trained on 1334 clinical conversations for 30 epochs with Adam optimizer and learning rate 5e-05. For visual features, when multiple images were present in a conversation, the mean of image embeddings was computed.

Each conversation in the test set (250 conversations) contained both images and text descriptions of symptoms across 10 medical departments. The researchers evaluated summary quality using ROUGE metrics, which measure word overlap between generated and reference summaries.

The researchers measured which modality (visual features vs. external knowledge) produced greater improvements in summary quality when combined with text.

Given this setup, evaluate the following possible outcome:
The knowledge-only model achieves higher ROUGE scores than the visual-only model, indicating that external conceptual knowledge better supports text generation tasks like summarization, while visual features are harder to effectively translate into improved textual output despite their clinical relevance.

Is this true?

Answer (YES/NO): NO